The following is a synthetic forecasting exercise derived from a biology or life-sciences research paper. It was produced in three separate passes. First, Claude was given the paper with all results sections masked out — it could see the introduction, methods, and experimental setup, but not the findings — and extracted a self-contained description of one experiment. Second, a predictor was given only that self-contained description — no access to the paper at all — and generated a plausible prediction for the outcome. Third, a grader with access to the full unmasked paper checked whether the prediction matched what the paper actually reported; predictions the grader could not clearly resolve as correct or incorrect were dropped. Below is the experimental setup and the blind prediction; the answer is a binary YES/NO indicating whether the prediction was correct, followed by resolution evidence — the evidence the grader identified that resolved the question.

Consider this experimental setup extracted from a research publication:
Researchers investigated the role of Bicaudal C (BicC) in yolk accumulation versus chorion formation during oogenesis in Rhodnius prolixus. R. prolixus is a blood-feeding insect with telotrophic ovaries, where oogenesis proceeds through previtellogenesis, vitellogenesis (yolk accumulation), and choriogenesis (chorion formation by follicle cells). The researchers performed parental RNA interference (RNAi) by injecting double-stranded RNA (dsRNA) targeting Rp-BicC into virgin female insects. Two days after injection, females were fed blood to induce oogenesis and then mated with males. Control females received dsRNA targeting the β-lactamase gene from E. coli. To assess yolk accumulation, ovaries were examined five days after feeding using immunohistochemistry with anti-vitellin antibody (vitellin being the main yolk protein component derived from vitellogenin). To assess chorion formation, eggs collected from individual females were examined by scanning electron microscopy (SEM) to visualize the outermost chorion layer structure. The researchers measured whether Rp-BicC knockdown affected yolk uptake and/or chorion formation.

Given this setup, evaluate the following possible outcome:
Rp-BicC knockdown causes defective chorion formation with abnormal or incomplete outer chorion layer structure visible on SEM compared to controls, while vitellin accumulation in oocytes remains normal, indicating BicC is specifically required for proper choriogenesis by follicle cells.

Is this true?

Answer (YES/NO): NO